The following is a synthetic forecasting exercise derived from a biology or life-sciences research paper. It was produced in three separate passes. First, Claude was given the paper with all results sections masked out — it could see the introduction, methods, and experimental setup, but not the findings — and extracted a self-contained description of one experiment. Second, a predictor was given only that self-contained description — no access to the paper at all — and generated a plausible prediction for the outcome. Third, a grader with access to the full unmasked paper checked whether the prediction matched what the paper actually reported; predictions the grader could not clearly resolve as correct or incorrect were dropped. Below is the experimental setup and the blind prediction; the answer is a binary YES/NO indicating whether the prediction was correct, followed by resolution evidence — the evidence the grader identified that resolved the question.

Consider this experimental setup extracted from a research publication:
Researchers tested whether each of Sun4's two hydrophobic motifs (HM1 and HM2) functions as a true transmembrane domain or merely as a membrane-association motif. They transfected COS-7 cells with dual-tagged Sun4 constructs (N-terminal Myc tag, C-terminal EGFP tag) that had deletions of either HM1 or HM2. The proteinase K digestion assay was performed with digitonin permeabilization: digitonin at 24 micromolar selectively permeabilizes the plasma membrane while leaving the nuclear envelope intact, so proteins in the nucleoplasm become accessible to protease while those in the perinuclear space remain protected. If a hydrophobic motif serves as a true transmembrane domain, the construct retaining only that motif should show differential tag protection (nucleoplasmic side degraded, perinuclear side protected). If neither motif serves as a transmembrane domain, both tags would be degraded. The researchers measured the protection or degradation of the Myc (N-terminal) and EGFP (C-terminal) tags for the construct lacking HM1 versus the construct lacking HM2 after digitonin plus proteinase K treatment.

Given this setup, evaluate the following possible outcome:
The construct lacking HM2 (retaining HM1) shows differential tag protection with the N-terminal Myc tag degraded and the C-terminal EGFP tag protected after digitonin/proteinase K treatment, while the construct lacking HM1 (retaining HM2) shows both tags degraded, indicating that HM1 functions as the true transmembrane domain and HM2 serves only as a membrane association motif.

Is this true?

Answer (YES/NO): NO